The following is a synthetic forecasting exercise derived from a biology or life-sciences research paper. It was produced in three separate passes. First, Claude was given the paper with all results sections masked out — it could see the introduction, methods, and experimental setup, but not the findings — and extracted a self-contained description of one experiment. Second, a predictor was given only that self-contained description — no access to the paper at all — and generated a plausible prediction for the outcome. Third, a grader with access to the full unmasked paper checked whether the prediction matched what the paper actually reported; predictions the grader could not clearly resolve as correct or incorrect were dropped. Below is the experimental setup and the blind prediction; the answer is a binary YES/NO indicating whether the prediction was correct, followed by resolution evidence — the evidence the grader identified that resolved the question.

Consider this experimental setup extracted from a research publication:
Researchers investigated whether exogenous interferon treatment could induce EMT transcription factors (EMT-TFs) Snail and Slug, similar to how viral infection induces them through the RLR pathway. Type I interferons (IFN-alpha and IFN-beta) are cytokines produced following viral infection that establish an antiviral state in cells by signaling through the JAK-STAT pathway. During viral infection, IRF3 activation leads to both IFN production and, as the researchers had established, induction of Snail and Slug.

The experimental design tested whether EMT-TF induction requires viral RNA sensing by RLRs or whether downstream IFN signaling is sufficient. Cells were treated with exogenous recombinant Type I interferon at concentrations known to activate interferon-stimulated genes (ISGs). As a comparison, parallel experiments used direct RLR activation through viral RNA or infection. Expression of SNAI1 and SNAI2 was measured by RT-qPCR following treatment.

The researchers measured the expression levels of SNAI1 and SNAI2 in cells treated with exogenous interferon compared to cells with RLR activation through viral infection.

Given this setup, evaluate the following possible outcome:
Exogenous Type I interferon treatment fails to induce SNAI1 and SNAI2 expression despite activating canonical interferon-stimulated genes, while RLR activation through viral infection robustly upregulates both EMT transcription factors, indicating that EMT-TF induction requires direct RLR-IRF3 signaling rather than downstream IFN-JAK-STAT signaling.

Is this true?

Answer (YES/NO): YES